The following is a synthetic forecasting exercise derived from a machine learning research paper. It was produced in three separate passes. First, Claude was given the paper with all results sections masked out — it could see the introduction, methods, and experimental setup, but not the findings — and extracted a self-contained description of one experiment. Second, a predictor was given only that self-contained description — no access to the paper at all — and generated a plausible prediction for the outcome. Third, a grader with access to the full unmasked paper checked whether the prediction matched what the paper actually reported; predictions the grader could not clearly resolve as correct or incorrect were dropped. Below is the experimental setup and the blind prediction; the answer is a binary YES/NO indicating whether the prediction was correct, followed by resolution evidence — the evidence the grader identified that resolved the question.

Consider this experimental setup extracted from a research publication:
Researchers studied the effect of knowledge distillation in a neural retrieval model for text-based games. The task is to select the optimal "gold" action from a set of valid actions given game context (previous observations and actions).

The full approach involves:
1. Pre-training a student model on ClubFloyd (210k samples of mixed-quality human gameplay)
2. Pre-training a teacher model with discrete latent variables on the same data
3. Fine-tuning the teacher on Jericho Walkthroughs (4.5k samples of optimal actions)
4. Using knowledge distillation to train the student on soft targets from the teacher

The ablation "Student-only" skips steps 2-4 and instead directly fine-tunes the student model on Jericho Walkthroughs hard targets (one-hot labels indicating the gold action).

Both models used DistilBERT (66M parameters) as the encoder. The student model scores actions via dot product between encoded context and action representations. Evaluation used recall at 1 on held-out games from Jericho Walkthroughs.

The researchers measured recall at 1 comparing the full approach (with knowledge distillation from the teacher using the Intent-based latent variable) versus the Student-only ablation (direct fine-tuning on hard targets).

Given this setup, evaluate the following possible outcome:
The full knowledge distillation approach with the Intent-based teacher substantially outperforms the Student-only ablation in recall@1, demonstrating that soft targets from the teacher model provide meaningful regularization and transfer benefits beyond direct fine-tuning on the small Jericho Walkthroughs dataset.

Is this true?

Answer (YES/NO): YES